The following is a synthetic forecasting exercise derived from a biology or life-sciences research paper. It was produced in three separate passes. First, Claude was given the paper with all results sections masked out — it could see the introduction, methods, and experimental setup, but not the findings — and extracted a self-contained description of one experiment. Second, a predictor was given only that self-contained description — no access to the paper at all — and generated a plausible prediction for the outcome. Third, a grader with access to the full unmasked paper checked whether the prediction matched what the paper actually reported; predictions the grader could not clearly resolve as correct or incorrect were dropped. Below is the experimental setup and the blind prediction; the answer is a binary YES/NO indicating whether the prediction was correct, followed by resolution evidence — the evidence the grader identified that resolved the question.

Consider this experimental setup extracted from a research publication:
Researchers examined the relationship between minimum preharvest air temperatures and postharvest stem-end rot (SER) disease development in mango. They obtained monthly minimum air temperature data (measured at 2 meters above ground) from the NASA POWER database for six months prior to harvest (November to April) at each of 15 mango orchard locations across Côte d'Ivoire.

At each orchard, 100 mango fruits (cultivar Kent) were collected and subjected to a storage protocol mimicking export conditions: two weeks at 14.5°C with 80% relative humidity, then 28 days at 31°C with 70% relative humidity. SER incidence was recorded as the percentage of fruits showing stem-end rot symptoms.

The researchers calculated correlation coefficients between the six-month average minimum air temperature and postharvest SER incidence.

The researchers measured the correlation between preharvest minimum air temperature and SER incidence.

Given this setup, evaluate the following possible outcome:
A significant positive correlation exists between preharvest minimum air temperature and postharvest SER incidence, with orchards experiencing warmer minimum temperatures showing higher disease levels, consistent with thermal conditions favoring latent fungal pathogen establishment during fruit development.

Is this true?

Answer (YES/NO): NO